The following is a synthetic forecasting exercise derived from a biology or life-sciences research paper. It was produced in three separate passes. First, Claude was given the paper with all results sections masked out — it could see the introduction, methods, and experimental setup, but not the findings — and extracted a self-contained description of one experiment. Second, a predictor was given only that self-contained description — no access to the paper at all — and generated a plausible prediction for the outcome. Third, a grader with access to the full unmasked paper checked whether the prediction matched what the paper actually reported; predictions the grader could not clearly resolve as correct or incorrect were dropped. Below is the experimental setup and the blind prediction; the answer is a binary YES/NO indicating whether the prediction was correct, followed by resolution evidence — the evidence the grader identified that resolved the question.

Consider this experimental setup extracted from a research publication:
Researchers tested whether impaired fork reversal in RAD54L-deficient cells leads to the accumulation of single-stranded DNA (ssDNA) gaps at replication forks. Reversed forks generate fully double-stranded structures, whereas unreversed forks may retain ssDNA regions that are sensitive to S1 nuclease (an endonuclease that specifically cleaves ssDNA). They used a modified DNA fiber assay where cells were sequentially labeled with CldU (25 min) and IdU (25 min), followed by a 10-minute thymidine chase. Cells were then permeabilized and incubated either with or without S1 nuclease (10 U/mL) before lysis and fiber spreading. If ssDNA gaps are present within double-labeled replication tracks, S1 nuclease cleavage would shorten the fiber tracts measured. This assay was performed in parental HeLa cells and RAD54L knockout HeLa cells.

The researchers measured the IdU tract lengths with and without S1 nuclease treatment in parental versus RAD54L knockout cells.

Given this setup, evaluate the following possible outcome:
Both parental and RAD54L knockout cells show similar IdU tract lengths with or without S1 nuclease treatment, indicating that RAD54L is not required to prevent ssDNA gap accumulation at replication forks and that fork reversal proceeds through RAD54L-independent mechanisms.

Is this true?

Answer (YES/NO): NO